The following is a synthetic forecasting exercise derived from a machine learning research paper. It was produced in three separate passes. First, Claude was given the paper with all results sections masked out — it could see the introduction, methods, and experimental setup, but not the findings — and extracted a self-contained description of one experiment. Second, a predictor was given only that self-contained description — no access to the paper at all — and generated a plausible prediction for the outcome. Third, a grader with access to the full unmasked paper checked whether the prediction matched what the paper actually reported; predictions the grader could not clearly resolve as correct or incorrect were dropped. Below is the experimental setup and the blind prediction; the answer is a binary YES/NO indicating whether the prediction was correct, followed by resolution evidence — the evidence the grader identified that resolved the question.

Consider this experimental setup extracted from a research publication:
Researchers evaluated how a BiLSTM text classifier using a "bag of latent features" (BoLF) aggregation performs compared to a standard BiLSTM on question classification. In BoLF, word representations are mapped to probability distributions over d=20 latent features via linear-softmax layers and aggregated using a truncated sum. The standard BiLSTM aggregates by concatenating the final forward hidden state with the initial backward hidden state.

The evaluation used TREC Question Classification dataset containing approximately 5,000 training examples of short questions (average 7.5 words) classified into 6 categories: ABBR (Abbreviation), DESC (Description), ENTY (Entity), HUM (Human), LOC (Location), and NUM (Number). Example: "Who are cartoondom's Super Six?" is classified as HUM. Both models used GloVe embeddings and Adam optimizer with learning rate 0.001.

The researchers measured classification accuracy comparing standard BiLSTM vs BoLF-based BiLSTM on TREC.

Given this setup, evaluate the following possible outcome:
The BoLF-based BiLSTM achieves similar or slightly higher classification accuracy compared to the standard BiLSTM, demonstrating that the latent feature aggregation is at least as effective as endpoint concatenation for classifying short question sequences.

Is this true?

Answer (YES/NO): NO